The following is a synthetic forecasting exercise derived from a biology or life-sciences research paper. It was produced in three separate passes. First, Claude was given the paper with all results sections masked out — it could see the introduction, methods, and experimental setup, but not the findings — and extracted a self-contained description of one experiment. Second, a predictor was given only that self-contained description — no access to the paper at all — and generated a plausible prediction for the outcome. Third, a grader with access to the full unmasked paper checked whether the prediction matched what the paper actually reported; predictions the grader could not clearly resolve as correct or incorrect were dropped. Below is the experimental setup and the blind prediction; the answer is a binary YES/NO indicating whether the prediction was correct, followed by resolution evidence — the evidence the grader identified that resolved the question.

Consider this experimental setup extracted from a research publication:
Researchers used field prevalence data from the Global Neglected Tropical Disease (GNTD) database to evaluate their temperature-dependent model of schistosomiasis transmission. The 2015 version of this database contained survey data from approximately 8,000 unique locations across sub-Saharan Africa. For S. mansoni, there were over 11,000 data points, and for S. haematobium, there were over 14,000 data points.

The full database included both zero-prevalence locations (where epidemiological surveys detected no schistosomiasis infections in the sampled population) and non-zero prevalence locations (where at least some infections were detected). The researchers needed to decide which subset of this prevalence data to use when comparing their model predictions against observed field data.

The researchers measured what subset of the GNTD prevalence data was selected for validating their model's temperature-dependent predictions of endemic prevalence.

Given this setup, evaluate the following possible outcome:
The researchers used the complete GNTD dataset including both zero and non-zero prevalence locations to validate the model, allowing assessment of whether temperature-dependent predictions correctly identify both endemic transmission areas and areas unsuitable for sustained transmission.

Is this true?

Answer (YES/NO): NO